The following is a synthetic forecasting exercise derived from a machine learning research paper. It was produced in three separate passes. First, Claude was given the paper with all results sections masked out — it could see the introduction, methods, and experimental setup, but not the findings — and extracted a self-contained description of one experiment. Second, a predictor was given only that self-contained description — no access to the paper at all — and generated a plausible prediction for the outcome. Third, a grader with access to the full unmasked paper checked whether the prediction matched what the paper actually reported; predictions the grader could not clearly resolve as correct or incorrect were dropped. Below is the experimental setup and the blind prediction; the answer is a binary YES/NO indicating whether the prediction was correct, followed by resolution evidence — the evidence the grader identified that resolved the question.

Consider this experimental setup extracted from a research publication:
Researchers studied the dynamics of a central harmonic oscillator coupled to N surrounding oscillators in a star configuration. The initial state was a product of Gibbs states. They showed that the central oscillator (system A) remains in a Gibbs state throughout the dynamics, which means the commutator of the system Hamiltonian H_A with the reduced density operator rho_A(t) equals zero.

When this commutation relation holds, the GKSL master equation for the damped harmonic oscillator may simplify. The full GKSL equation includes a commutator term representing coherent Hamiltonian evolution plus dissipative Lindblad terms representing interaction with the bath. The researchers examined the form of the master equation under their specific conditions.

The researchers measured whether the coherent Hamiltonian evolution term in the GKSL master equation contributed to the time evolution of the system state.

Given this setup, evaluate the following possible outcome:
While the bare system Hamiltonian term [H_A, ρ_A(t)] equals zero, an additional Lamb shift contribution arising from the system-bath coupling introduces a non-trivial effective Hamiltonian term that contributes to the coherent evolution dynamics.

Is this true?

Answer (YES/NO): NO